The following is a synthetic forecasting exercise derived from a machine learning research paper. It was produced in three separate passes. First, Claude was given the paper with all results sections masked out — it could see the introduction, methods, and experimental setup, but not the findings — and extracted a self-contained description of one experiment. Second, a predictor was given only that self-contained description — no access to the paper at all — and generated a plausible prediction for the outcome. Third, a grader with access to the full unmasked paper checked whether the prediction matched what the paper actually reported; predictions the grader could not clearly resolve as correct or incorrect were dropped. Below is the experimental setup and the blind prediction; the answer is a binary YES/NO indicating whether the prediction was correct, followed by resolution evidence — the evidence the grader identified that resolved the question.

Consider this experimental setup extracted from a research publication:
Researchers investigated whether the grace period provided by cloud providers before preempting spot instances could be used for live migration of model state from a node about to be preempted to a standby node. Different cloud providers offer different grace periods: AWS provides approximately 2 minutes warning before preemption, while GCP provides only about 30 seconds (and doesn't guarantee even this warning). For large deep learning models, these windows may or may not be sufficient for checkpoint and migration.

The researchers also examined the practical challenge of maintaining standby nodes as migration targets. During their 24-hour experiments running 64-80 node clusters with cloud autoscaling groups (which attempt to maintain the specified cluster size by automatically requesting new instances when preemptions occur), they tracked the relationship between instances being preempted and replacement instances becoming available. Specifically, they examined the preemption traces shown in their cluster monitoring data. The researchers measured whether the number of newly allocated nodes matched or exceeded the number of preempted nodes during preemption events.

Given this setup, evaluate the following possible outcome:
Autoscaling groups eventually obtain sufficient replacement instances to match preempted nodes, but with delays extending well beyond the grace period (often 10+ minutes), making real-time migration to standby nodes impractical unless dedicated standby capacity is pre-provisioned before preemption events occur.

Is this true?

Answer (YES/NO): NO